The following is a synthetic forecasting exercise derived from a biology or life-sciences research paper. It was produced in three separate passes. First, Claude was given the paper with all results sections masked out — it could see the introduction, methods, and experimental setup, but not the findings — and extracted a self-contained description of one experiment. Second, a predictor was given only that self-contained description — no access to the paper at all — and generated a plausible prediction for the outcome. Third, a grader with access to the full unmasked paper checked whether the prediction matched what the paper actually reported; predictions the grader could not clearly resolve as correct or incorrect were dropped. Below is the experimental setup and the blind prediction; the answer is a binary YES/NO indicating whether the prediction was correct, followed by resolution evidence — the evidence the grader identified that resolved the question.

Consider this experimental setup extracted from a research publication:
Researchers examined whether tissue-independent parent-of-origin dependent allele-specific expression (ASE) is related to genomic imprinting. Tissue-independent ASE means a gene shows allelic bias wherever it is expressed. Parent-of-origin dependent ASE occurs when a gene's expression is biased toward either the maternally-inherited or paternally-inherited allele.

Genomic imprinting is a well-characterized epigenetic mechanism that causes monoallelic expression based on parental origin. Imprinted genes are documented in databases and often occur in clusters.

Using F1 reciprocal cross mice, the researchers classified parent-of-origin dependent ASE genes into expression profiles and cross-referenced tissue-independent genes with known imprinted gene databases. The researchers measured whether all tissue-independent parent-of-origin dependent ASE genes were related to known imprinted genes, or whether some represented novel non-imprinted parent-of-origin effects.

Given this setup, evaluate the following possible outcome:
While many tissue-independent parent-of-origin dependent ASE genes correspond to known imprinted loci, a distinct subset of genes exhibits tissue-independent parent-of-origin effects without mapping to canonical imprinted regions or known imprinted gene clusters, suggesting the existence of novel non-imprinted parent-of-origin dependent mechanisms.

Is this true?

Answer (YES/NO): NO